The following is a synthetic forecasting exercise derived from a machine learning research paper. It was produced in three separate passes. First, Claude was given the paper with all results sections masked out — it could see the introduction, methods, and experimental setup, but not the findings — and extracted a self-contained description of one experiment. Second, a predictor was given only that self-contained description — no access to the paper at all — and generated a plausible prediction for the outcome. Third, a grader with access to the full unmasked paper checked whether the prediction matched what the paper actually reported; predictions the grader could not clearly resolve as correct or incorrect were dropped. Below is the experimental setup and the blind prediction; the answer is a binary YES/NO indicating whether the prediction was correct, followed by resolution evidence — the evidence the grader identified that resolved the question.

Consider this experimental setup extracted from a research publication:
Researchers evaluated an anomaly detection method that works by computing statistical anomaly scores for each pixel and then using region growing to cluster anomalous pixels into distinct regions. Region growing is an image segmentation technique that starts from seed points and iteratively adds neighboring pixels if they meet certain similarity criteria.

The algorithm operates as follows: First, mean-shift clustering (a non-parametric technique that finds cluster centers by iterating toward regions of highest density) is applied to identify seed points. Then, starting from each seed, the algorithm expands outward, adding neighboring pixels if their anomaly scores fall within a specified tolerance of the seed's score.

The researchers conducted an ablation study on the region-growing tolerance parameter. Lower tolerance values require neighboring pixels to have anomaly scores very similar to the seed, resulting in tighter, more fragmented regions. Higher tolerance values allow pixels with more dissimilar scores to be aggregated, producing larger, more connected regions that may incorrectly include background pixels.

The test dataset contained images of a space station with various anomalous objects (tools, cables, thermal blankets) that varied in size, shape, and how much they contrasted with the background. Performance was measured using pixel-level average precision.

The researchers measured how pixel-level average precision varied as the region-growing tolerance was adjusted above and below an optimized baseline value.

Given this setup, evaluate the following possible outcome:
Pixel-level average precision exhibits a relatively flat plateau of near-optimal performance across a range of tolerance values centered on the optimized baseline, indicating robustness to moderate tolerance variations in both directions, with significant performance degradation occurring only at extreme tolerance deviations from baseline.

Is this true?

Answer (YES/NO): NO